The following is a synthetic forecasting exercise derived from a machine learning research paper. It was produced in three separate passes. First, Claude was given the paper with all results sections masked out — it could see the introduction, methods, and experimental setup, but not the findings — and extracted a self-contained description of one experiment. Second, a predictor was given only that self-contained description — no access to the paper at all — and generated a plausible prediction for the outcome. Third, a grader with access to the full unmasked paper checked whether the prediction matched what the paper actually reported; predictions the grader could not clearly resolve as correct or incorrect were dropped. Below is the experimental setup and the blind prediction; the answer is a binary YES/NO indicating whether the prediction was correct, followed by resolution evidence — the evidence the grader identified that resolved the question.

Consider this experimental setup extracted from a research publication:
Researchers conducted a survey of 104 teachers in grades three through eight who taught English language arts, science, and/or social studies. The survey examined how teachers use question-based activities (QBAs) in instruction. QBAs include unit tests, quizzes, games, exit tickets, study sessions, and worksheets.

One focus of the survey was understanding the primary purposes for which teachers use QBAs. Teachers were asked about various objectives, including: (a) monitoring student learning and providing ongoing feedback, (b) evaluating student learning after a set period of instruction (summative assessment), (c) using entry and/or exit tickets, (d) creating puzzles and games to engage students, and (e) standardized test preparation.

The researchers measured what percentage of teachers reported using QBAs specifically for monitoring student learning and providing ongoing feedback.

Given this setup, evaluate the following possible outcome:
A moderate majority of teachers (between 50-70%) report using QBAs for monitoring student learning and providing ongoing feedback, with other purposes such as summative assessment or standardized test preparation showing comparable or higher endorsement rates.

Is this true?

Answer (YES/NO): NO